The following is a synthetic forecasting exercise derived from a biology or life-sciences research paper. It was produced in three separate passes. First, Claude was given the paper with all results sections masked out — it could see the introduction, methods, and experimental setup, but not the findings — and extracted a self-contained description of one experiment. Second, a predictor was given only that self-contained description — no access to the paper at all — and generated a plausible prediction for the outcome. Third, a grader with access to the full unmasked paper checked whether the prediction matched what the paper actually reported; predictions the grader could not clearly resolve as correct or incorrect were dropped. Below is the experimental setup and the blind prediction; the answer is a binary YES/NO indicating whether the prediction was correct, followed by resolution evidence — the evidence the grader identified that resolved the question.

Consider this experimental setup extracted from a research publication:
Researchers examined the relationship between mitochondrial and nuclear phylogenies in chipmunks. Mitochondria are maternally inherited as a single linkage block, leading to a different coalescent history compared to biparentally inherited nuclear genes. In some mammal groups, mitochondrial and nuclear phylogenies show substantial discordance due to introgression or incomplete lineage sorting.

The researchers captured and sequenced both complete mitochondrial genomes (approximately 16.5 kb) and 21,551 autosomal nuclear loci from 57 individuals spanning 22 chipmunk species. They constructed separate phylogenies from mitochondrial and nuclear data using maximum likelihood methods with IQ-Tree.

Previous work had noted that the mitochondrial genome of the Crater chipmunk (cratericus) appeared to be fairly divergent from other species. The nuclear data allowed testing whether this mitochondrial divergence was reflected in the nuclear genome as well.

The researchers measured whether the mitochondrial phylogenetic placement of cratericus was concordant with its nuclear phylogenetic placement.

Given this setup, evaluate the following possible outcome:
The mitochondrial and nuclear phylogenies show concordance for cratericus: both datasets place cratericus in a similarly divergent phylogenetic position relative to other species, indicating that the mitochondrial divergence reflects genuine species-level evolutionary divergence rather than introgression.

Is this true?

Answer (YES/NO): NO